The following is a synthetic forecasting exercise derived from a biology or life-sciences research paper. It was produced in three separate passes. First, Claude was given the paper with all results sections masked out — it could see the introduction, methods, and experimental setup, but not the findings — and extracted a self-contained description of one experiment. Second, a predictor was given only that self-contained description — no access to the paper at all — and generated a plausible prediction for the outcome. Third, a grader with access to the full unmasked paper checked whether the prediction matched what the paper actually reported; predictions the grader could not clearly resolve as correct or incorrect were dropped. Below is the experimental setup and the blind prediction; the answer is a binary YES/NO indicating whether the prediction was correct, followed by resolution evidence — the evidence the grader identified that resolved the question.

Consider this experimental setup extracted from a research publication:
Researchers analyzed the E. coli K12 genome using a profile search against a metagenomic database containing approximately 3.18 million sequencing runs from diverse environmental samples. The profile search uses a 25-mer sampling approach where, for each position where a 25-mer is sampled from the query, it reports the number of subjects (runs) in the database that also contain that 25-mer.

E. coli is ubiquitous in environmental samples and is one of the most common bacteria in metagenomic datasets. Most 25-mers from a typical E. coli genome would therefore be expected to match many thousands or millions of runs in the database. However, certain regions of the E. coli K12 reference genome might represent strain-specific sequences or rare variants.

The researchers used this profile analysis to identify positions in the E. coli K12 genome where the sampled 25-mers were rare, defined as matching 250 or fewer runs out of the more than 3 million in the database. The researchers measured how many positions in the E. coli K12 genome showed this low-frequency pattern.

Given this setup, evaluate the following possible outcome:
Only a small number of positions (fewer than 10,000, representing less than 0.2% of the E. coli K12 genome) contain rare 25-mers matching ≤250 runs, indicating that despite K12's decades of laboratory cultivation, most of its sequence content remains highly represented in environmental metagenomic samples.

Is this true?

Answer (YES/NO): YES